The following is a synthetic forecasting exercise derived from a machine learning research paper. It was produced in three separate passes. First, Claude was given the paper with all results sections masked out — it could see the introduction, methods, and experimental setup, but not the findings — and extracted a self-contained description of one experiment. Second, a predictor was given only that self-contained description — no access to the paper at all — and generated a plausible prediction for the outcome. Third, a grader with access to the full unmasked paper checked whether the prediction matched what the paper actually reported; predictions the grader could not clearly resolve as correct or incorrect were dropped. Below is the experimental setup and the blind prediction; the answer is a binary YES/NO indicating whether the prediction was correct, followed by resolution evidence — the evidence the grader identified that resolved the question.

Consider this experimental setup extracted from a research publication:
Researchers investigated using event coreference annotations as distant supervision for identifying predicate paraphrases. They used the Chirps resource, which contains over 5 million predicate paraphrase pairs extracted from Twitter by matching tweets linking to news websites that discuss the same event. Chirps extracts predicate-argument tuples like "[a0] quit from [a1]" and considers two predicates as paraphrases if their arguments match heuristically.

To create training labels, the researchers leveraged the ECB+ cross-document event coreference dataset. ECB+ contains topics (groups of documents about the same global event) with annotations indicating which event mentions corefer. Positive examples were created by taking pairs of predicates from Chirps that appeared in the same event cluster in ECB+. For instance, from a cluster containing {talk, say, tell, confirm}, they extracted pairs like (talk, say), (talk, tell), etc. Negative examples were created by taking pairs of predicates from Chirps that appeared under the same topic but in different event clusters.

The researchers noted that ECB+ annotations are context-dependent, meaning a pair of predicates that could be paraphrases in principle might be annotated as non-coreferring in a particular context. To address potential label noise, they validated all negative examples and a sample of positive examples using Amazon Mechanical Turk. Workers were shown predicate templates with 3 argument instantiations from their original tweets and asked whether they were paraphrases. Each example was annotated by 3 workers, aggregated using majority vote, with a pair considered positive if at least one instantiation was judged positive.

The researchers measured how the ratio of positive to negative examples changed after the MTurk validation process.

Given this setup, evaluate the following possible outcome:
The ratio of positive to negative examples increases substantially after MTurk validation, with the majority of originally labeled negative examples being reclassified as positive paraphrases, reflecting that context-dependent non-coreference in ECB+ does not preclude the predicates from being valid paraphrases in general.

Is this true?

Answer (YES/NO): NO